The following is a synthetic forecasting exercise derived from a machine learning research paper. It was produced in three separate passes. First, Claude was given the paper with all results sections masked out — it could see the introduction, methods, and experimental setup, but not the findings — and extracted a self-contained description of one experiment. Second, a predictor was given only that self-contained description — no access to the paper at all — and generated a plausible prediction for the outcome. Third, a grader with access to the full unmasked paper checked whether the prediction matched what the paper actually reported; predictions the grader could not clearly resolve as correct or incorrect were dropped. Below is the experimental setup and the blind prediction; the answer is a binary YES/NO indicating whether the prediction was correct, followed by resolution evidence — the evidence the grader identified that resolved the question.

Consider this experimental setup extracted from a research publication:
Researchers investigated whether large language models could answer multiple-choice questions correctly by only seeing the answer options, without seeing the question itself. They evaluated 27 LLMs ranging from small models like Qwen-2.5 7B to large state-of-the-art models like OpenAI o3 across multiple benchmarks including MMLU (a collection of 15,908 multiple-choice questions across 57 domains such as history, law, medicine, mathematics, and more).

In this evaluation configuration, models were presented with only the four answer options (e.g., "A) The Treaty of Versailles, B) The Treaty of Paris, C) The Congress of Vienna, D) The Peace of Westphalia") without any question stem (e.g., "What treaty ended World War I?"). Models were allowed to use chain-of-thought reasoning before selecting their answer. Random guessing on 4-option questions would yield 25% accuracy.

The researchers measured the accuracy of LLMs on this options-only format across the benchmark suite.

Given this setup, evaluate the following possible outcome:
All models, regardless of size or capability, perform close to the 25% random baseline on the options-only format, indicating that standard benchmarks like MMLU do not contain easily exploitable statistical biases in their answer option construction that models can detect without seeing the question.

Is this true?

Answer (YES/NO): NO